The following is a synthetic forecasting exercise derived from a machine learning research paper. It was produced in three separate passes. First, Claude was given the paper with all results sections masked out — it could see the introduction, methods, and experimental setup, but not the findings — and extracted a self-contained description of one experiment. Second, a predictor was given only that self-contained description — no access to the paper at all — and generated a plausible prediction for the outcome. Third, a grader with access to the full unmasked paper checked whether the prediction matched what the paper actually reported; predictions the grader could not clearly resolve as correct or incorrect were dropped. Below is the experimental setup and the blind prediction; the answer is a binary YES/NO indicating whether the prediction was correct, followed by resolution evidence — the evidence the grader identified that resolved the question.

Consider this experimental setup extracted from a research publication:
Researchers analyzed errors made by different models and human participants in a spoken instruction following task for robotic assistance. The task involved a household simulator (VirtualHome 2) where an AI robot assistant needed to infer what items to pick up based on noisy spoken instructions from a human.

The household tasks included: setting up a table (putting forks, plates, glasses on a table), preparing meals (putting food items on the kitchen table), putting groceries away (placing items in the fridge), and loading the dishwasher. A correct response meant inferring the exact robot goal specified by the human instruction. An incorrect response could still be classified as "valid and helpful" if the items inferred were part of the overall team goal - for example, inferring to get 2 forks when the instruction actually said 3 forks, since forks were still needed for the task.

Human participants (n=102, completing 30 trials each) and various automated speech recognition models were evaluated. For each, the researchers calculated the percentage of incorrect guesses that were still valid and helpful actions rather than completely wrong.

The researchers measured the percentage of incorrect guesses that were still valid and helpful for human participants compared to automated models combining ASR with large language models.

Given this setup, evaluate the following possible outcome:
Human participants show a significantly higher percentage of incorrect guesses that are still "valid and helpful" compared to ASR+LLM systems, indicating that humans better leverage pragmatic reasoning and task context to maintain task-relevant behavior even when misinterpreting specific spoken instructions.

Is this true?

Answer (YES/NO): YES